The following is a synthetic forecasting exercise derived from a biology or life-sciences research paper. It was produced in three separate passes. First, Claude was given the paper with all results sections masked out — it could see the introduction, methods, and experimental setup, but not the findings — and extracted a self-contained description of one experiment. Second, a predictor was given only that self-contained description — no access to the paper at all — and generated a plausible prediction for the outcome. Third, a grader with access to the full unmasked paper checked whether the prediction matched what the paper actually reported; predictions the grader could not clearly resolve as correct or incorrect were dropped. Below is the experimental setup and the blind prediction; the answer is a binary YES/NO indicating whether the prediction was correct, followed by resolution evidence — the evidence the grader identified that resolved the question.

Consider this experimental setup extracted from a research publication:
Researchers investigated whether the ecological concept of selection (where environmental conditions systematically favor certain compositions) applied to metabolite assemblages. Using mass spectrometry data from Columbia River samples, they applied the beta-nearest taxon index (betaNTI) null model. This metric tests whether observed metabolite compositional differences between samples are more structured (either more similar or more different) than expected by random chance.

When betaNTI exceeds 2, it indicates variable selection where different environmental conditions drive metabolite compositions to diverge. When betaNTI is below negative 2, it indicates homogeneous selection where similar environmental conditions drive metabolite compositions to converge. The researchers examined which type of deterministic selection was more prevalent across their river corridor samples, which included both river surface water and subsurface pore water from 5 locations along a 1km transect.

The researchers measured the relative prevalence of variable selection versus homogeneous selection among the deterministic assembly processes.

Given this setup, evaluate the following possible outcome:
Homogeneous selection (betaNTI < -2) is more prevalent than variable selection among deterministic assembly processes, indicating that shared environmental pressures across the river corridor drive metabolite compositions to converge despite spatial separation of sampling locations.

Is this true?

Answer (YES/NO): NO